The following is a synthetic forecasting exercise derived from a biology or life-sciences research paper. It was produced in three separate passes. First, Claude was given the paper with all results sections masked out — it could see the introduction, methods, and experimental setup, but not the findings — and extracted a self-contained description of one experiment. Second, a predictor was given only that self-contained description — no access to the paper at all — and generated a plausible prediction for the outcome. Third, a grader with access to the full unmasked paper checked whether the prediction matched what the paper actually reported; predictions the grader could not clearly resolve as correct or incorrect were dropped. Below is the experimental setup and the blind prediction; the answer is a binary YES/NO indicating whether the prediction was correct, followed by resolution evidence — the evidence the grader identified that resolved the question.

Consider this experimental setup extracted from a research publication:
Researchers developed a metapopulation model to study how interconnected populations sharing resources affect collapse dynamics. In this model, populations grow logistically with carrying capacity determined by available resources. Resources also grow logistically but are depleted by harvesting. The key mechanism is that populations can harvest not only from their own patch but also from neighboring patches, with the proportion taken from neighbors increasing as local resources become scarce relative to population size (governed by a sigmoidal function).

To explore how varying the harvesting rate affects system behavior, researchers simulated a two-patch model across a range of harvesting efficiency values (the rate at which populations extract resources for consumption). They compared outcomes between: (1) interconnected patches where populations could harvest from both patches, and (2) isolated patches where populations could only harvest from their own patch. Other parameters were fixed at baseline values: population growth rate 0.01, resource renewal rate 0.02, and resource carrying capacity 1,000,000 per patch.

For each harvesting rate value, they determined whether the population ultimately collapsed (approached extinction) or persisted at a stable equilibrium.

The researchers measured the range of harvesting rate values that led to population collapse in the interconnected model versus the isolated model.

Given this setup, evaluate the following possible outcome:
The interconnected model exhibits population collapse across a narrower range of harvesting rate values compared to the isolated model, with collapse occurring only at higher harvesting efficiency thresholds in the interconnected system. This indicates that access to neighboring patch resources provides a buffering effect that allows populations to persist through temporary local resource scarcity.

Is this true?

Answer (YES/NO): NO